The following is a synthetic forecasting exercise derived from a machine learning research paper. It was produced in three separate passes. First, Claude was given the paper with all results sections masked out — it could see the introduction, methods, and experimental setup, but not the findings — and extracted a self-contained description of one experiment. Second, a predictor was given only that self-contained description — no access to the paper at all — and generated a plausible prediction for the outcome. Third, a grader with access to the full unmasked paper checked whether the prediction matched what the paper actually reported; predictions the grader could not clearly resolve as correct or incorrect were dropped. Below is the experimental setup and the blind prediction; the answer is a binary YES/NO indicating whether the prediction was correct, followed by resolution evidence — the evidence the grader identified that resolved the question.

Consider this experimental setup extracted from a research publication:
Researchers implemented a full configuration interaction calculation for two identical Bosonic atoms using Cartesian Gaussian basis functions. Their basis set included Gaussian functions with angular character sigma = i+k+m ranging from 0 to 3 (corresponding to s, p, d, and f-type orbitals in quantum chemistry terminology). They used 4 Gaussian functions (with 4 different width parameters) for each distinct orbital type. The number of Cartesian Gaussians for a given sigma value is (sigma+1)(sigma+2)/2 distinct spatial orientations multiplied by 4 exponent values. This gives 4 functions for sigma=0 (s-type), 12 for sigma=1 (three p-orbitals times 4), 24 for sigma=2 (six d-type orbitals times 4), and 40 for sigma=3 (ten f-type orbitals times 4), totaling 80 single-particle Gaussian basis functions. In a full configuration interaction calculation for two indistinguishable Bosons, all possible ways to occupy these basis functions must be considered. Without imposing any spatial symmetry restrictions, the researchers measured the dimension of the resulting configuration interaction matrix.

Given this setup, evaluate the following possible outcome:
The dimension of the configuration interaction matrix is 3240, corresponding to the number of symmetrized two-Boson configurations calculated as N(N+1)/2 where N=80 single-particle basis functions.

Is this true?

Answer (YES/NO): YES